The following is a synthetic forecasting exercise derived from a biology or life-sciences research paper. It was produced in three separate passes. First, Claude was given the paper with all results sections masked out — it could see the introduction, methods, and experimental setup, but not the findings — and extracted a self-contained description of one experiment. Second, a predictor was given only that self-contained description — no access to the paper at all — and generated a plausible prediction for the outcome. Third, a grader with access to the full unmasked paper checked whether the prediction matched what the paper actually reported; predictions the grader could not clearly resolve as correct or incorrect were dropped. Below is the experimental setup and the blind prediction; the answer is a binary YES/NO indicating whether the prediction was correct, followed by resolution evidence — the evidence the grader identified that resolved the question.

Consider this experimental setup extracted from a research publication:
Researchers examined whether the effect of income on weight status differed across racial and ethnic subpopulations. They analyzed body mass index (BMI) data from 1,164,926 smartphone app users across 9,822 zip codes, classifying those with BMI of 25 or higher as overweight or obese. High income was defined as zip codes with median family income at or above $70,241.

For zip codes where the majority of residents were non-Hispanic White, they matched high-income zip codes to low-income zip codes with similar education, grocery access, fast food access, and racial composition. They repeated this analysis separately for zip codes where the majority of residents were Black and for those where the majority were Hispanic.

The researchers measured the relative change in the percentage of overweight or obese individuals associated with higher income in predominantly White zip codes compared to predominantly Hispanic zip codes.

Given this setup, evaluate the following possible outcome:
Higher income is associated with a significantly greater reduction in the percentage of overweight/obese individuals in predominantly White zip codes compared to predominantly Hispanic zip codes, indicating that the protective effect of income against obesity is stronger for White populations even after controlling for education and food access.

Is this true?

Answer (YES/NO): NO